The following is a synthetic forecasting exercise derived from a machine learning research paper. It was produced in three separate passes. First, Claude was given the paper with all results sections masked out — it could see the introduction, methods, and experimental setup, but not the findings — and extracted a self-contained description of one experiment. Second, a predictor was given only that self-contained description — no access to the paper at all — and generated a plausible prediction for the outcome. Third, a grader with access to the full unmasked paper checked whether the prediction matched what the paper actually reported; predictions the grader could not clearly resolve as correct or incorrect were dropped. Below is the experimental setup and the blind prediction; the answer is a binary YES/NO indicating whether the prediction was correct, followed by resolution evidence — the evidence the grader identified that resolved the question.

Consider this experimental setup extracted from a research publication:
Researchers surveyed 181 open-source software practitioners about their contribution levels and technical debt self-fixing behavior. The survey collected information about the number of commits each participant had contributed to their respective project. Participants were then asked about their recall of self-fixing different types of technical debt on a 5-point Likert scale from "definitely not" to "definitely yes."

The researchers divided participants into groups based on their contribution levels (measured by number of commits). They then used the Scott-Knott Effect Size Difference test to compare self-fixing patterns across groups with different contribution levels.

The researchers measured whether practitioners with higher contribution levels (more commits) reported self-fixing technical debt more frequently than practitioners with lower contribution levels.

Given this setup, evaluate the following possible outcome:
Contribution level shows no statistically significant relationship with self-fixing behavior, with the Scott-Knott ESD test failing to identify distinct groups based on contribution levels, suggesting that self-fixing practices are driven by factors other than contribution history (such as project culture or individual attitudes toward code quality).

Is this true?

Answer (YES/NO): NO